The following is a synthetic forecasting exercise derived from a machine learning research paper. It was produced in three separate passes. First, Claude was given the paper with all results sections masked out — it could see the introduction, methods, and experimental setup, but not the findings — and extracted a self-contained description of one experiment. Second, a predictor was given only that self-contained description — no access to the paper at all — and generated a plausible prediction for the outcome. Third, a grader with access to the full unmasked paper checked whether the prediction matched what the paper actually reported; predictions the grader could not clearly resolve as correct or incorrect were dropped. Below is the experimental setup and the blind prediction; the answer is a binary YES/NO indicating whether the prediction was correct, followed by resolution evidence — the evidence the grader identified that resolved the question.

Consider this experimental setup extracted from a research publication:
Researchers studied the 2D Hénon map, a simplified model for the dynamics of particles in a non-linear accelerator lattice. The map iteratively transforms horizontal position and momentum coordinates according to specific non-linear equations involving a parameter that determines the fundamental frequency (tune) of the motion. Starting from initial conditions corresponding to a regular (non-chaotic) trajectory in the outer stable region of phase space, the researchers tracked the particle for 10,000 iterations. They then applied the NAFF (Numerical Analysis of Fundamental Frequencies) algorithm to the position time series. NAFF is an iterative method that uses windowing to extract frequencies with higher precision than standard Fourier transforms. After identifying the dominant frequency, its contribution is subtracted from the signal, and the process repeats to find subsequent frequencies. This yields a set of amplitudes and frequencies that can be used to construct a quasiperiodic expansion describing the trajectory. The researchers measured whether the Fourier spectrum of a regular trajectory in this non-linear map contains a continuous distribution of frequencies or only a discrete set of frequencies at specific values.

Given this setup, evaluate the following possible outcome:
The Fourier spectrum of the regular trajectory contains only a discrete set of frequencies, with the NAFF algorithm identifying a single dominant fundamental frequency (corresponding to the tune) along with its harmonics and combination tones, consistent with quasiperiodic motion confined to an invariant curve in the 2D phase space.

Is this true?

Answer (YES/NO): YES